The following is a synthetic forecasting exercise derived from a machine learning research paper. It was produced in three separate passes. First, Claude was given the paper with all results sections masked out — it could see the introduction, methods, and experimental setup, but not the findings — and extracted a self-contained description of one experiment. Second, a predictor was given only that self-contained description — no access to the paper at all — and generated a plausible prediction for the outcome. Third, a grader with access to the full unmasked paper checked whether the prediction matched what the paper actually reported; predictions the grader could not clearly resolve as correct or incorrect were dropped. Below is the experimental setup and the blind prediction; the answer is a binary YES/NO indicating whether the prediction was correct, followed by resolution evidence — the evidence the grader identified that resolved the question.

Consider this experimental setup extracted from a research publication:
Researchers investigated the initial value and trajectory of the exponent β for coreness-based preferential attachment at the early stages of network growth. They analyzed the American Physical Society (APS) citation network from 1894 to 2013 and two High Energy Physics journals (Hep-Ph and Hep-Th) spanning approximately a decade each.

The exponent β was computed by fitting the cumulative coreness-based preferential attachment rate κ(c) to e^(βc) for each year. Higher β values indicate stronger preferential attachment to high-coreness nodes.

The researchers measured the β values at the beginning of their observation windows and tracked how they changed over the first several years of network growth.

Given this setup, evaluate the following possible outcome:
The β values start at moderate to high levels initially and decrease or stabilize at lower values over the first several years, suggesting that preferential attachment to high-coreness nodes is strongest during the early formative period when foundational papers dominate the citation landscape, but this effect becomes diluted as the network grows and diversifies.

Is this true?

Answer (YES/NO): YES